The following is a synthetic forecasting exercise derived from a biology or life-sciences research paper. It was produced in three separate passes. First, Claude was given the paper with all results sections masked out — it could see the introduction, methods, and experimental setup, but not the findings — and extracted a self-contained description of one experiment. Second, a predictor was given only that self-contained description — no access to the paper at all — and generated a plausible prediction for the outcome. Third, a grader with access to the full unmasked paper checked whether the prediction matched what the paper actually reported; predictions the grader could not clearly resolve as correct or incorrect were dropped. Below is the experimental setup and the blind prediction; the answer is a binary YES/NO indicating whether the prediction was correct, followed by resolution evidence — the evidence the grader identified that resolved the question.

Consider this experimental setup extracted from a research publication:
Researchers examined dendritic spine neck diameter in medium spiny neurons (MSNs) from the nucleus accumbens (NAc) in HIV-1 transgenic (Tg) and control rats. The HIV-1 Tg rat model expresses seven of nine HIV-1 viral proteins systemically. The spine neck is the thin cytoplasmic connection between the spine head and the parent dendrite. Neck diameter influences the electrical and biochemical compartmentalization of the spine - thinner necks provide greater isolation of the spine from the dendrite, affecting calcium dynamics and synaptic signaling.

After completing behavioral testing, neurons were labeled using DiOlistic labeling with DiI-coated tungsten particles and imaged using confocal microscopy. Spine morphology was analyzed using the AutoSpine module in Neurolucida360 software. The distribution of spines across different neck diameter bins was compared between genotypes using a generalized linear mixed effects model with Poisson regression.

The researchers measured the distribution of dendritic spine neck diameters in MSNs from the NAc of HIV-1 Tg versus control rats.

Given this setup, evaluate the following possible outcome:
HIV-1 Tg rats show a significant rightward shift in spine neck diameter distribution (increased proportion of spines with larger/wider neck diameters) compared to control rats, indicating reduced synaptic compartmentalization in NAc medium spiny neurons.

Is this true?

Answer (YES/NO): YES